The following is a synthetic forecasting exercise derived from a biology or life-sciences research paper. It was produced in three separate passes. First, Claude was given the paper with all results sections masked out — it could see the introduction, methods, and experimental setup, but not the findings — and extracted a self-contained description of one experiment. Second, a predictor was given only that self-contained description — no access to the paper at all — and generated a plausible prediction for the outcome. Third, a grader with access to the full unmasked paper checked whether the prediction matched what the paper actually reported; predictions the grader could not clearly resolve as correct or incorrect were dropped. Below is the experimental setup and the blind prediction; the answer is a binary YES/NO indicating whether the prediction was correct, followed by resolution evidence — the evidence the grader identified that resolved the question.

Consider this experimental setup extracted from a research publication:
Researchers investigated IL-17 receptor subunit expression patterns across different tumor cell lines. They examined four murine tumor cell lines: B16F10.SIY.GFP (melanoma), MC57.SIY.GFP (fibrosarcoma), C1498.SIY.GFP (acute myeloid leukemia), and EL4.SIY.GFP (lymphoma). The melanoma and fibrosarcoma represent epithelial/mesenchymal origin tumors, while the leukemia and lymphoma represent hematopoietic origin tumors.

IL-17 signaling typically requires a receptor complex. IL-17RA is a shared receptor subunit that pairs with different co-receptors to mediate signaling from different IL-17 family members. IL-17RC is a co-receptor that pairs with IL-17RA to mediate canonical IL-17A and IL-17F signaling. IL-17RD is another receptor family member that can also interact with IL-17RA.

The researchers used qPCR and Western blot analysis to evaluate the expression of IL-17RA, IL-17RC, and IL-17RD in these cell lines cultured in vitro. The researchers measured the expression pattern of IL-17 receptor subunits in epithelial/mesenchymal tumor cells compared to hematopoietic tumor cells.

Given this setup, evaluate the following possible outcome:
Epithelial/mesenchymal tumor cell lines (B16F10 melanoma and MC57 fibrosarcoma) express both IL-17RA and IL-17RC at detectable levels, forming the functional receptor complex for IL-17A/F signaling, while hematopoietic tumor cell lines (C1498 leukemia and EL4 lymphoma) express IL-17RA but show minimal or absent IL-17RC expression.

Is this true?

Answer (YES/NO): YES